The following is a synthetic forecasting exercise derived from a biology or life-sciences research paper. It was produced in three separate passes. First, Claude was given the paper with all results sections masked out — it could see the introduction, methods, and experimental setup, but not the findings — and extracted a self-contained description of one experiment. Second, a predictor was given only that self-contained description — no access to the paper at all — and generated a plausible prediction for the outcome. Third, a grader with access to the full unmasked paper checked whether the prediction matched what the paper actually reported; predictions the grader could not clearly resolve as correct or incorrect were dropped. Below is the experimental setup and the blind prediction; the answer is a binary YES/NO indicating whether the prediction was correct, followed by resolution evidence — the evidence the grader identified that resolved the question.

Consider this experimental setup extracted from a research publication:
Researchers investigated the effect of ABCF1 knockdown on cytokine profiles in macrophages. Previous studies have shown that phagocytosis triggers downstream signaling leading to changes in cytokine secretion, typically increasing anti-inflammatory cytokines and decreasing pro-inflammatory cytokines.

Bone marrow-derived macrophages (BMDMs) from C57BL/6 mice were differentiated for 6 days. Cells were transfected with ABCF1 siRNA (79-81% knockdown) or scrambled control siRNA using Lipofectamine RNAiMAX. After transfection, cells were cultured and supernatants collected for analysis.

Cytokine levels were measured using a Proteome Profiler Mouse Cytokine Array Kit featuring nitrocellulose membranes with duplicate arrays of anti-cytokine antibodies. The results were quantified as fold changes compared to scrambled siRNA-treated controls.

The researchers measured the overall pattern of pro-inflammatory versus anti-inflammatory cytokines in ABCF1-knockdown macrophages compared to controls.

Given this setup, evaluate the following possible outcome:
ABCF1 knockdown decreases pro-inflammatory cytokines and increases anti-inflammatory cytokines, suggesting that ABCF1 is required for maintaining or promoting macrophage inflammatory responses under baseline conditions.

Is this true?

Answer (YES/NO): NO